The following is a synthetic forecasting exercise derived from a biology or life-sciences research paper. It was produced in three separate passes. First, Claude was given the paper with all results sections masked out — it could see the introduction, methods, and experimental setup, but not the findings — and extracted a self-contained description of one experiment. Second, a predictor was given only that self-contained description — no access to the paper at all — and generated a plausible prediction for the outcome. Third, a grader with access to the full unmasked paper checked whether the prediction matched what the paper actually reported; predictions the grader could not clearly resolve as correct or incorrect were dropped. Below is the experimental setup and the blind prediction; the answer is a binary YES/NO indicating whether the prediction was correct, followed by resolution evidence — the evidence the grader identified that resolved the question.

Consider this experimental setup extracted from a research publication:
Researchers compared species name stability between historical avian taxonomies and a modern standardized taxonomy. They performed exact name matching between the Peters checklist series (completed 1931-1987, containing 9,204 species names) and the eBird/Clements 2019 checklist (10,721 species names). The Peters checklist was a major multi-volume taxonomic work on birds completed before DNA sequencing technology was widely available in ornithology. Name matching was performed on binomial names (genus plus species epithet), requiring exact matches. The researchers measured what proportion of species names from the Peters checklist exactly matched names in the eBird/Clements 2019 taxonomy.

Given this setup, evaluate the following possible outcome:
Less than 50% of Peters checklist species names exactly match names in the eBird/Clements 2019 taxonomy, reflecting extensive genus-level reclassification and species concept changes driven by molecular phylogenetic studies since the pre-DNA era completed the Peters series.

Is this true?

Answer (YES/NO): NO